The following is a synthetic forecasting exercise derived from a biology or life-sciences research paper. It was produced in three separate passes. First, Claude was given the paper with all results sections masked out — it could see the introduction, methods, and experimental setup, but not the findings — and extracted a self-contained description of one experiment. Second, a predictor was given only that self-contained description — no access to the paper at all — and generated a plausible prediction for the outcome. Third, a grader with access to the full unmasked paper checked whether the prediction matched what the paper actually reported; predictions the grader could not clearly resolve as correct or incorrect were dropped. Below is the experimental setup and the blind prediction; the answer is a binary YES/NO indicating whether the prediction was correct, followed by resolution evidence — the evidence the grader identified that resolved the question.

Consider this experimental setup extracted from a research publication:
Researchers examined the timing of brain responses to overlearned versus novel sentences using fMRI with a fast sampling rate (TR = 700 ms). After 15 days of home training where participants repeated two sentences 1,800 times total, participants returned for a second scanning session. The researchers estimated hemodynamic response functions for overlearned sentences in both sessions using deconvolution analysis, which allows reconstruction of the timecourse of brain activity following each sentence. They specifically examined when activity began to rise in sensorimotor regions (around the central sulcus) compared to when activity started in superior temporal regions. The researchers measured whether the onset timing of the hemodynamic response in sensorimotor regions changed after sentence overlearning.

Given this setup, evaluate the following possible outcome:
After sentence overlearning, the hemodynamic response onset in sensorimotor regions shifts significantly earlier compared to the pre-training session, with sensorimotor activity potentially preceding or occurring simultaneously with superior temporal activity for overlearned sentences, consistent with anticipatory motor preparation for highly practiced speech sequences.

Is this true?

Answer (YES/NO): YES